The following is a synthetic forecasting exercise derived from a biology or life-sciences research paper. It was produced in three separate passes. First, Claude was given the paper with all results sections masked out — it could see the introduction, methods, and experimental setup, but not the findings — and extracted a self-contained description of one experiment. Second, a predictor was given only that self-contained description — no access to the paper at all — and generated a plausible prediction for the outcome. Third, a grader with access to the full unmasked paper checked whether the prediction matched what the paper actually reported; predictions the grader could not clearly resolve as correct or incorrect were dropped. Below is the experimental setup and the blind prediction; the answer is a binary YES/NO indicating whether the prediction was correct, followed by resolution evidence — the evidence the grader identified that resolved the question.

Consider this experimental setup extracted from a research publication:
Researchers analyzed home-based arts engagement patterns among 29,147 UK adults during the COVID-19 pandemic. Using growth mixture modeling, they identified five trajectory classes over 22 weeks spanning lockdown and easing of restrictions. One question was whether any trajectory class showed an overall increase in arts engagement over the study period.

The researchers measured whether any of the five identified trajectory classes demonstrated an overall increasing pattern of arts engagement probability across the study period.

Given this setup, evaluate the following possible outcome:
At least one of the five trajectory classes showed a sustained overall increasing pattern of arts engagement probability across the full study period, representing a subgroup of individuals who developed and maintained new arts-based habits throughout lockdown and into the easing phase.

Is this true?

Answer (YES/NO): NO